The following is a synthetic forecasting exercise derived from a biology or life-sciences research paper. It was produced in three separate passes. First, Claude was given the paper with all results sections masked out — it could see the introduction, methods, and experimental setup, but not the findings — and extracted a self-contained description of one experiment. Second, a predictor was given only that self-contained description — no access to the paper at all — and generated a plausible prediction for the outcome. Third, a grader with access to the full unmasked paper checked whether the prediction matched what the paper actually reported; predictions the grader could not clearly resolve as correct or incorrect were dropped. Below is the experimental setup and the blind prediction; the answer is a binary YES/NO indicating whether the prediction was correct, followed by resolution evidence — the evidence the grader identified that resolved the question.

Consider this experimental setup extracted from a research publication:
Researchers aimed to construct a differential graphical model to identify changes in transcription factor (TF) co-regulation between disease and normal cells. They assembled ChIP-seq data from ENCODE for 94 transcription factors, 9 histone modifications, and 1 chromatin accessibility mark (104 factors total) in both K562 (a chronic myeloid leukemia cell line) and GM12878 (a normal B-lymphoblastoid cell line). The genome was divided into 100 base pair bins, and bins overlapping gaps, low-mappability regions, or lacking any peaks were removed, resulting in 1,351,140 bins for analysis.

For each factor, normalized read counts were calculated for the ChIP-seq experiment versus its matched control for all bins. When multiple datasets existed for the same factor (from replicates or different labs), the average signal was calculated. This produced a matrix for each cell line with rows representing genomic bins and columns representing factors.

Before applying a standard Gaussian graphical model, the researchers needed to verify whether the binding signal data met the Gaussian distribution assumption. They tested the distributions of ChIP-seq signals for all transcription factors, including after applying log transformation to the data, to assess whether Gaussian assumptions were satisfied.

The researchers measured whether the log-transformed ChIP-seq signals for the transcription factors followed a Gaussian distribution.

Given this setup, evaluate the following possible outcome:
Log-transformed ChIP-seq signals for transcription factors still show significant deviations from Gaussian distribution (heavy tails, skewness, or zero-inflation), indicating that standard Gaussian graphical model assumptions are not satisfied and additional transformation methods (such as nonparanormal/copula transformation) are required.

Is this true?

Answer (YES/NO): YES